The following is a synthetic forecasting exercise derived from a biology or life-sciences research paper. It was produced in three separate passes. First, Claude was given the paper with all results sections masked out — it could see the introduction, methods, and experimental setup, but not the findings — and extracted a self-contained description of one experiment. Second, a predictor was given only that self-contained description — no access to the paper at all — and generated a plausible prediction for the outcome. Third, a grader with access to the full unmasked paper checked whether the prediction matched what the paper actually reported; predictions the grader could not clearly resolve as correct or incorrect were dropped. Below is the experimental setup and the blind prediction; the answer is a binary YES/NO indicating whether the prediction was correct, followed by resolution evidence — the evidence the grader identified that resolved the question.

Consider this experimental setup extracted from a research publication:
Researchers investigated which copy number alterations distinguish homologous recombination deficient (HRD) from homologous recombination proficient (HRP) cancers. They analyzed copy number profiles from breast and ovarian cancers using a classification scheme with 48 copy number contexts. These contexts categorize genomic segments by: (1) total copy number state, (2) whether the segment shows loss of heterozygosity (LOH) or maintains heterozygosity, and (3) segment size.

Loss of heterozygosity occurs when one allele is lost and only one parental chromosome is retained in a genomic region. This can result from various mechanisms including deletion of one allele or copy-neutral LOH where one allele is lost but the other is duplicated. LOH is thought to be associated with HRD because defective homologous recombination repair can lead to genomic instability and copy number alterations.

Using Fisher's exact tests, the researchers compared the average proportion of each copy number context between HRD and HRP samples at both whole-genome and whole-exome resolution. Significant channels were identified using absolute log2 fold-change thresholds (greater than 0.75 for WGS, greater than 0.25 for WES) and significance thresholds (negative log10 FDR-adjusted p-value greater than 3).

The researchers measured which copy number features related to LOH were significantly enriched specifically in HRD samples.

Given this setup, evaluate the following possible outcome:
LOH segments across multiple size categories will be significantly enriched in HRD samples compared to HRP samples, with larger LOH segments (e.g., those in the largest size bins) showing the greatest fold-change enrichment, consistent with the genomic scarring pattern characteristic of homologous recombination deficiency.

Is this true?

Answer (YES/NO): NO